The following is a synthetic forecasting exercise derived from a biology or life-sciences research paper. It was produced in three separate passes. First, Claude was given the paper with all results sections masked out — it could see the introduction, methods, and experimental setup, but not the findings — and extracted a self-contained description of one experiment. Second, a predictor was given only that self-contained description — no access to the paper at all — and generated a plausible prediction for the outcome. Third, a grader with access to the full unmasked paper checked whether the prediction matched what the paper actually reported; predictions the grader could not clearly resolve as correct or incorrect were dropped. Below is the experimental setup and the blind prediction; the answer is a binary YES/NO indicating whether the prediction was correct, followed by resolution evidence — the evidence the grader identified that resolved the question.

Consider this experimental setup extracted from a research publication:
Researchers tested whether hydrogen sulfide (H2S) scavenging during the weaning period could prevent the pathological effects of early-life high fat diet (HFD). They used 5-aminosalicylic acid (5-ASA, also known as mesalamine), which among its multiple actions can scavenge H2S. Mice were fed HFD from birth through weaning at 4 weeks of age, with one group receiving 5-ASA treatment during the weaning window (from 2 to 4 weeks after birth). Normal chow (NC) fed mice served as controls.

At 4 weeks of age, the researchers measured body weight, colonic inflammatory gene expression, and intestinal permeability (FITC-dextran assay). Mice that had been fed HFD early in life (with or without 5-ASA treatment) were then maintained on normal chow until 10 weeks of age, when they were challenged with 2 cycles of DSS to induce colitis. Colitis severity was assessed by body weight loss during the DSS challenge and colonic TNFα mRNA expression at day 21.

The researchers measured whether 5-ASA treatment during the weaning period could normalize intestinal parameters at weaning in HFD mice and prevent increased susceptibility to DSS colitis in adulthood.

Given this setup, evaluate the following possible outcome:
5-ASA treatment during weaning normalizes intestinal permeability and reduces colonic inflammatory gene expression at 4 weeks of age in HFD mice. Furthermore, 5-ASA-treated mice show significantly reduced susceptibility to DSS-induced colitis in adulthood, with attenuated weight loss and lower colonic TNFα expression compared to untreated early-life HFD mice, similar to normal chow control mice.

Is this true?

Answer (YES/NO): YES